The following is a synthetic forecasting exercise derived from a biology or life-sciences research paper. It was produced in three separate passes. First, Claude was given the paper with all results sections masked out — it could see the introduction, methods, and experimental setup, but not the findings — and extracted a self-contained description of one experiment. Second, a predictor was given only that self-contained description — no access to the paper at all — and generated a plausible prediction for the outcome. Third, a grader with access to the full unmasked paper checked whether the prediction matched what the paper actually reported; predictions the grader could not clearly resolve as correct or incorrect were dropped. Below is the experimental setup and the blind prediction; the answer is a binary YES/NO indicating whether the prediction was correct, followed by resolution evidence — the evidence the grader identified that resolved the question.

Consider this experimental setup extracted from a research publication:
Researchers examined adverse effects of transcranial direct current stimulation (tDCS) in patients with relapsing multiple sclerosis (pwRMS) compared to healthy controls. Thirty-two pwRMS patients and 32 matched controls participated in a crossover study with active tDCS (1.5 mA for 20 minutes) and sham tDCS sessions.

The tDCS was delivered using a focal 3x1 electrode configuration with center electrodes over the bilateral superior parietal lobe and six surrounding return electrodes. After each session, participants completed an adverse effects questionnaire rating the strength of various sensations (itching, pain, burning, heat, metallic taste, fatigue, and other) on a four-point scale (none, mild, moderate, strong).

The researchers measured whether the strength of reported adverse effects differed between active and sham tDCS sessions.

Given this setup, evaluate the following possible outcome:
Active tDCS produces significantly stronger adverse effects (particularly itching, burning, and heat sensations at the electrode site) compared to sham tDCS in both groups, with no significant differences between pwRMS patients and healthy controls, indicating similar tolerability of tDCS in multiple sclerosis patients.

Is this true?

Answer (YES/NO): NO